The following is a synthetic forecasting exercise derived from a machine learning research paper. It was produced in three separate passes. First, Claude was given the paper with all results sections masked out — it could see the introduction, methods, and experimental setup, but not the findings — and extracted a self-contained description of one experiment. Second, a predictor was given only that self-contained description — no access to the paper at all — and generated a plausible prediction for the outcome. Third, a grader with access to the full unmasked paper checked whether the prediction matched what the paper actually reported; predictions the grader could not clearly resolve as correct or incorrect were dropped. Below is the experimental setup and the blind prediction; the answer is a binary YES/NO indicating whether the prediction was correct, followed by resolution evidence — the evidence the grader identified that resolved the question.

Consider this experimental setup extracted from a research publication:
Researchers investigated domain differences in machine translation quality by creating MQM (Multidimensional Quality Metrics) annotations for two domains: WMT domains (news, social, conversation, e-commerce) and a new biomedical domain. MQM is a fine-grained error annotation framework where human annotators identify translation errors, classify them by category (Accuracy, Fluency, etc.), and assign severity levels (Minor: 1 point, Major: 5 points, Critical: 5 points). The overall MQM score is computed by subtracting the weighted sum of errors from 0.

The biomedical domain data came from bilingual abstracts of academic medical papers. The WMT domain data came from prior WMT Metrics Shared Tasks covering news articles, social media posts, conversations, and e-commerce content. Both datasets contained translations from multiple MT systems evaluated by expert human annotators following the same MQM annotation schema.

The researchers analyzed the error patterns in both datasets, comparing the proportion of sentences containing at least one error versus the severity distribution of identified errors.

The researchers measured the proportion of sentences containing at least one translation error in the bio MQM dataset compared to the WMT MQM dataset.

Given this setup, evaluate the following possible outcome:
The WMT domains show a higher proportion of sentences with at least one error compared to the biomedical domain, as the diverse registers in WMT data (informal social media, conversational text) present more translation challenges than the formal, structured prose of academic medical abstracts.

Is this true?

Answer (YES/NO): YES